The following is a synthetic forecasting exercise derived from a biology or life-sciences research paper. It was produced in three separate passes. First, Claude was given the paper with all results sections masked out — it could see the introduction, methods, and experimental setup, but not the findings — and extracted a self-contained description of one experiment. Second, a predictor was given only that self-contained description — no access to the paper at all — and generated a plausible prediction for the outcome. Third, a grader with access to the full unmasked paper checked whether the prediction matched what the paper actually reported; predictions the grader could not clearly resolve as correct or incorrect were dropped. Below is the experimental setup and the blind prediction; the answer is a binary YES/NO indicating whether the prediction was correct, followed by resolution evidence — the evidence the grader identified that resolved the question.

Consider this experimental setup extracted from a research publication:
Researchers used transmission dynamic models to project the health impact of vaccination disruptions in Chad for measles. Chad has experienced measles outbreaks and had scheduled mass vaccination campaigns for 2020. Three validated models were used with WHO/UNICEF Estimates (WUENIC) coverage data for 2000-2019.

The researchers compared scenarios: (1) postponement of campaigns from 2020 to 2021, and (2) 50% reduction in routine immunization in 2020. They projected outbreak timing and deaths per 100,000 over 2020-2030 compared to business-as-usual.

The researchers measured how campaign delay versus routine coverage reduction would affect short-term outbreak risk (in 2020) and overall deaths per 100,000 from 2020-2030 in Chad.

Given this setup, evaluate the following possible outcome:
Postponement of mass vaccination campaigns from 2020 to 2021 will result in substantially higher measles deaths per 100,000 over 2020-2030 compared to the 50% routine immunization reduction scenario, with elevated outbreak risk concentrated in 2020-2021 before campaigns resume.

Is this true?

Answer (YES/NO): NO